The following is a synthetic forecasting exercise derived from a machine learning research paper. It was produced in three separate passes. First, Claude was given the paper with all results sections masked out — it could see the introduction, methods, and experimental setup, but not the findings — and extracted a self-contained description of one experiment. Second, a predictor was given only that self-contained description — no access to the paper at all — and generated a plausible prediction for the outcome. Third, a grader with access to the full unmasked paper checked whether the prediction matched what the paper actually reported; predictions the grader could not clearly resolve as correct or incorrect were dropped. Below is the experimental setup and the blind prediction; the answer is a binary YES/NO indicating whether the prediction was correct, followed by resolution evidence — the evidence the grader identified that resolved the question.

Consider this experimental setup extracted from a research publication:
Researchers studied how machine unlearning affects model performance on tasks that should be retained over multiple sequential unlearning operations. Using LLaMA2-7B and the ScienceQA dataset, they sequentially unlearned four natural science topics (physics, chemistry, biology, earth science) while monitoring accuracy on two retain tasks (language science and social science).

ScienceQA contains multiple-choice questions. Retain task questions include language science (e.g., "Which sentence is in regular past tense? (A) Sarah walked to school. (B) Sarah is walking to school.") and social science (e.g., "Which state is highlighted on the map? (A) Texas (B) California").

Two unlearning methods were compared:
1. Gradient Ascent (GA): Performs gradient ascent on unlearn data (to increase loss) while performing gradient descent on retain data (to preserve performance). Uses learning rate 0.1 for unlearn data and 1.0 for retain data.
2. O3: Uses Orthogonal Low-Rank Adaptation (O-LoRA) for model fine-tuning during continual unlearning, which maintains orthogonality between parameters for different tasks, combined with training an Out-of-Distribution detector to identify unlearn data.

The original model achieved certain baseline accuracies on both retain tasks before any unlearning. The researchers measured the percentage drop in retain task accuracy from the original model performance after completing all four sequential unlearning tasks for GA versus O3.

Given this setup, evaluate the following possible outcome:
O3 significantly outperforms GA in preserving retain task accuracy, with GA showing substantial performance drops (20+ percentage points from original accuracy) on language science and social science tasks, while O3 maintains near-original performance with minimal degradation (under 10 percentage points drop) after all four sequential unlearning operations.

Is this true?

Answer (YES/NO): NO